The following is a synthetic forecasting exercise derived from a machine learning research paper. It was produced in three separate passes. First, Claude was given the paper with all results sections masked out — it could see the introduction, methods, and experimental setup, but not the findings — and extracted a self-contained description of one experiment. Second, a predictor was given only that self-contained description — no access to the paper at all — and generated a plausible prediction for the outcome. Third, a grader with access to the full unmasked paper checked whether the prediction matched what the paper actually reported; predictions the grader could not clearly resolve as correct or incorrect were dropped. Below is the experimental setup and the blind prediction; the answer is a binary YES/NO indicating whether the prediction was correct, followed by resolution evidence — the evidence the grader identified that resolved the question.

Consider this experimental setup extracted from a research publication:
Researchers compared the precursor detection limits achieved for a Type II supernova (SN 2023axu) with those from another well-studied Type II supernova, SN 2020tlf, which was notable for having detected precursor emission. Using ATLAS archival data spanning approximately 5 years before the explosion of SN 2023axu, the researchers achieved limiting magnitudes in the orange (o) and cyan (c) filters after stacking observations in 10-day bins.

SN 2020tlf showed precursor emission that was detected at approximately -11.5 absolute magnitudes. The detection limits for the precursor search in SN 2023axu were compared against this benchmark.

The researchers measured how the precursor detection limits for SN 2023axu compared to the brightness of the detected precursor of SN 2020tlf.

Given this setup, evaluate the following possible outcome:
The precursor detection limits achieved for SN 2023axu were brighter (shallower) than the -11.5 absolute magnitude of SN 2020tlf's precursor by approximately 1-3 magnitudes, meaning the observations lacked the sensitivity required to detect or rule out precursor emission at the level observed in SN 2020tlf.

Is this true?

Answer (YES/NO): NO